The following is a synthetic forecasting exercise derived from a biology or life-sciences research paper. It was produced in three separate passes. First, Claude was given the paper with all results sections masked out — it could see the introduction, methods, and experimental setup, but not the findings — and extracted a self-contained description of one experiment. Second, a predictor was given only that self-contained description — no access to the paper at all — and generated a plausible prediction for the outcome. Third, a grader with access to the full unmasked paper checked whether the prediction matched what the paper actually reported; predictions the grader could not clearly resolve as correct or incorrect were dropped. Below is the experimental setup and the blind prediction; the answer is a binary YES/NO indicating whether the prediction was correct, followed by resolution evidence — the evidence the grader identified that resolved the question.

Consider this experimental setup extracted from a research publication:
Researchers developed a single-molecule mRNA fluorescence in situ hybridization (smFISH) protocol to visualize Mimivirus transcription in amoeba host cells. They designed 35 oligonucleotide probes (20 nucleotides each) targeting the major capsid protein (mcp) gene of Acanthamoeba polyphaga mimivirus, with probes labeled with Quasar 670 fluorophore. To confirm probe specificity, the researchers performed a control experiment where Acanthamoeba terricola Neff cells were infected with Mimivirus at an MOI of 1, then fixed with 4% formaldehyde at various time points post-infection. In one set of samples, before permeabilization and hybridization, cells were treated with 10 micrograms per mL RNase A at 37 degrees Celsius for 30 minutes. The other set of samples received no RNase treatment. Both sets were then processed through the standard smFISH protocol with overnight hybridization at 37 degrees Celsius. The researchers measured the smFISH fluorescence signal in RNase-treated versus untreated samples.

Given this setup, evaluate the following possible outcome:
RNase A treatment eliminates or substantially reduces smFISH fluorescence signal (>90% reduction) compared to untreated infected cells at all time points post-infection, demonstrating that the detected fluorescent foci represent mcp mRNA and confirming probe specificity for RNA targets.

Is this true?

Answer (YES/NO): YES